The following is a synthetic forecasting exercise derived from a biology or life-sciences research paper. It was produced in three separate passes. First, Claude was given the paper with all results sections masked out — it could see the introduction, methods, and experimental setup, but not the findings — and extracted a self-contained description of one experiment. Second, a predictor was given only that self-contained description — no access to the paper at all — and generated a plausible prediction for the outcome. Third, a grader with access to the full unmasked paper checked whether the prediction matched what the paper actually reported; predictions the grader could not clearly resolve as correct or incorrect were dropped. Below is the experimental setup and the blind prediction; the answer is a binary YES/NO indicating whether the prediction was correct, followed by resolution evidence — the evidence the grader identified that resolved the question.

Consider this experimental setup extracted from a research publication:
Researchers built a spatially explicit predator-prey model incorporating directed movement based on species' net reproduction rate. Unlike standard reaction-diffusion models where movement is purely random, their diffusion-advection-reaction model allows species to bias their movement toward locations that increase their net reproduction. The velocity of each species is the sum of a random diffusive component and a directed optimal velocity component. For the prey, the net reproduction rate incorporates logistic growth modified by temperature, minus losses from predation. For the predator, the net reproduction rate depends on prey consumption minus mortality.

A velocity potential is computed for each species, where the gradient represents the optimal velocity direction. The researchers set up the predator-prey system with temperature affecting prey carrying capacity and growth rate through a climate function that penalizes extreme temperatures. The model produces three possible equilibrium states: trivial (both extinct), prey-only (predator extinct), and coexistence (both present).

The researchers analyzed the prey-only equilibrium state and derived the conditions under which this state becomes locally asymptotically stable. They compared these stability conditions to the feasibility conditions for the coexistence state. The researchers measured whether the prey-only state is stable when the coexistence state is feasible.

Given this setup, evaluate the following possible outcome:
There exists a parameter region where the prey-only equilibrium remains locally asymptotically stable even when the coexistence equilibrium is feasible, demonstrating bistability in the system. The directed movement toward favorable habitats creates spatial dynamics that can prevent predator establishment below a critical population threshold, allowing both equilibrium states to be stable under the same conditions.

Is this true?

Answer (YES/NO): NO